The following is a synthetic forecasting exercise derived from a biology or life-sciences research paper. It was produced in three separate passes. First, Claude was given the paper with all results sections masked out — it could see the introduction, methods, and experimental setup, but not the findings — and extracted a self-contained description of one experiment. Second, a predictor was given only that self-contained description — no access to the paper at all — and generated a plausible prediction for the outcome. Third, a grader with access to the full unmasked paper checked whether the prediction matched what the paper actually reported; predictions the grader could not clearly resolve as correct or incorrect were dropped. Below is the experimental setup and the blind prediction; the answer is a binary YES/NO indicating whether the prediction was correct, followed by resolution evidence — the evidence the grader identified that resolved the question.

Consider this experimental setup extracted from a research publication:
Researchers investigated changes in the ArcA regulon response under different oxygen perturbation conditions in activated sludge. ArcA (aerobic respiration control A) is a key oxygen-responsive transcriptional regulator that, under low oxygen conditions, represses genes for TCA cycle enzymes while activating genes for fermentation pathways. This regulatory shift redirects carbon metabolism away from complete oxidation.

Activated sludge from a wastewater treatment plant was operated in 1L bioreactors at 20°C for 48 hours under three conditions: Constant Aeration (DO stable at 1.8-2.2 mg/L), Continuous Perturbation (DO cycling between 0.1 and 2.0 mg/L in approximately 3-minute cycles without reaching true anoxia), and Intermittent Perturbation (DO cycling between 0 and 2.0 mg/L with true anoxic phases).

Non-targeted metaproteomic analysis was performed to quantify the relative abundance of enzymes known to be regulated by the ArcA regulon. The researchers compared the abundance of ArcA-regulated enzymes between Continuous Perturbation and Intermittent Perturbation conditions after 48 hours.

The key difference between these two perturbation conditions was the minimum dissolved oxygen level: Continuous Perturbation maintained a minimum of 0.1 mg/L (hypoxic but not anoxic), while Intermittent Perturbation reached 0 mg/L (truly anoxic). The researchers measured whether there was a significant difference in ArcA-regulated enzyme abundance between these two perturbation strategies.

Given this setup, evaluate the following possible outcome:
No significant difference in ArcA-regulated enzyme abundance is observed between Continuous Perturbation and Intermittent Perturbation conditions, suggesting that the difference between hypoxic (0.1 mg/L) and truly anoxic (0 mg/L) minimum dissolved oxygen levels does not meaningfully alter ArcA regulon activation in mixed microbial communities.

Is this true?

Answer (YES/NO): NO